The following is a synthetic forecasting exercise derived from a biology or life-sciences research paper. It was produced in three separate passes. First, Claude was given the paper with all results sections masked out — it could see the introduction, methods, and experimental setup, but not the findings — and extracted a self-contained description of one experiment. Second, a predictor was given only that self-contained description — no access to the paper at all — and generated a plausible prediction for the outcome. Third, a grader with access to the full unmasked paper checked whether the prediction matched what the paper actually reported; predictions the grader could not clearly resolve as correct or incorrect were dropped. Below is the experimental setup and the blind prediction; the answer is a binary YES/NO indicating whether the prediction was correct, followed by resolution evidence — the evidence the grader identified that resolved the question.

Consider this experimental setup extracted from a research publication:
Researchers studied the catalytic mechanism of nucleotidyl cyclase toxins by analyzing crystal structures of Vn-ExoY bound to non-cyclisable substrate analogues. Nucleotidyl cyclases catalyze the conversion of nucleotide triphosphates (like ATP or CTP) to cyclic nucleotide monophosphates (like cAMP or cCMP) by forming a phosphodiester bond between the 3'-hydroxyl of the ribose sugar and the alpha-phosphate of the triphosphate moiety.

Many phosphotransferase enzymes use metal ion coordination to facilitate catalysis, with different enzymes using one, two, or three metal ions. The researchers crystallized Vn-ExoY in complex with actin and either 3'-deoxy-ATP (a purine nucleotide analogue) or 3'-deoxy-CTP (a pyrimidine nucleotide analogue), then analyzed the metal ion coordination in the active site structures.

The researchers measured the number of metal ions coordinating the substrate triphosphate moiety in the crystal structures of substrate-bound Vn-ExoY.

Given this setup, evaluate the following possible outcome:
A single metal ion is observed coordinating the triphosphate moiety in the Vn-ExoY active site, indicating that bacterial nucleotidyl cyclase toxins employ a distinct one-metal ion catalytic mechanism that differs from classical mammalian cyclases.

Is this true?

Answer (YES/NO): NO